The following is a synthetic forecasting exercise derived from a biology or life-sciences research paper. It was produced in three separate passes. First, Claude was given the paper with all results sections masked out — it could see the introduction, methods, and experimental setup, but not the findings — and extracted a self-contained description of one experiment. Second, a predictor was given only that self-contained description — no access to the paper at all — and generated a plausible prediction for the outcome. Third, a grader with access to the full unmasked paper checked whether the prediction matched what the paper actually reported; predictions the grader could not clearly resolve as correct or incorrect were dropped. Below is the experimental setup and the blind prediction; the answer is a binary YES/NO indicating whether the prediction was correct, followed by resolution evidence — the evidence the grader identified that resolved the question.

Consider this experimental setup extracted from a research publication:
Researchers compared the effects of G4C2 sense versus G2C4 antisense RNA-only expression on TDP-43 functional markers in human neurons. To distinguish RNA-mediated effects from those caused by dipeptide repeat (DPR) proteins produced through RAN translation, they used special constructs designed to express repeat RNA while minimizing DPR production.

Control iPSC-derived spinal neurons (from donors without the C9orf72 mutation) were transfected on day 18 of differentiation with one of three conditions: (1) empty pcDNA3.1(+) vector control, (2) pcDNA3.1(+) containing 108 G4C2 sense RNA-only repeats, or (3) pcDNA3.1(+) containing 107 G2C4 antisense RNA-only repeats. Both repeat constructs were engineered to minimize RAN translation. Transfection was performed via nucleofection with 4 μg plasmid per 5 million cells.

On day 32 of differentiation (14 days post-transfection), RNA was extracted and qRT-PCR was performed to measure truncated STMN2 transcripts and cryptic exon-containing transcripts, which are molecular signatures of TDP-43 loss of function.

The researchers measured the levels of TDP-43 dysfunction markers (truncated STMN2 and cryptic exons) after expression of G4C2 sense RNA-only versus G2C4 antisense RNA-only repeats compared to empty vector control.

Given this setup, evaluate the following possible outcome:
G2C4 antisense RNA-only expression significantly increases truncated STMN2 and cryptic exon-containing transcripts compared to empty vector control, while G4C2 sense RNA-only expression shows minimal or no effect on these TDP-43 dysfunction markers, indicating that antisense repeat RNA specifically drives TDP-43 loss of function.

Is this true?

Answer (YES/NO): NO